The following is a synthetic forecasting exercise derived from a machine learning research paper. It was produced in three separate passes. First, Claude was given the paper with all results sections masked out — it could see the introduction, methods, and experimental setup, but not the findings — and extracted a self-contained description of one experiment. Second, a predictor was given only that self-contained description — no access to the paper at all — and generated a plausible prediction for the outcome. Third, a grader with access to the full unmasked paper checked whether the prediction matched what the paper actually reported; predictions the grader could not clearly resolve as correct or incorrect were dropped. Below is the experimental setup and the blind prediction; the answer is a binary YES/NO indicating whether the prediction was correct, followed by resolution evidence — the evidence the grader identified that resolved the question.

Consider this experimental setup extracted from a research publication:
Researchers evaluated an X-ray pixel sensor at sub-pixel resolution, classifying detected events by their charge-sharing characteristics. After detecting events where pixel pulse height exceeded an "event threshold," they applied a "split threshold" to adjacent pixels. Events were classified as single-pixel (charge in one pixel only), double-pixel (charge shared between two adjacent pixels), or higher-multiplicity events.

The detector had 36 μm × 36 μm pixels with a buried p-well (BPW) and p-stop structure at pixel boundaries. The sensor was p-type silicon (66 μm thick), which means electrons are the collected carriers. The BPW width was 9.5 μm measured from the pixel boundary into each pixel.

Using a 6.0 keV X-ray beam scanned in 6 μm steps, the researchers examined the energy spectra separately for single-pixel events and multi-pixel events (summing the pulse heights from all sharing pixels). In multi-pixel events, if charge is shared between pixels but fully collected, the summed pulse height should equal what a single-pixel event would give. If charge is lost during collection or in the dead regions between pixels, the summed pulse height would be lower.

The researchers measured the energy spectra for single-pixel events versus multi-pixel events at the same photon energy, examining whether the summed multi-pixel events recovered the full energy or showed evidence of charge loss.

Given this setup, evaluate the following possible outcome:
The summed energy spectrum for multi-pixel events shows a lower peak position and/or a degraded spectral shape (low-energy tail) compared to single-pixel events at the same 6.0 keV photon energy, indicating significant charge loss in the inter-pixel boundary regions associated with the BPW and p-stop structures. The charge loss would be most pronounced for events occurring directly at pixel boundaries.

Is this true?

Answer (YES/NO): YES